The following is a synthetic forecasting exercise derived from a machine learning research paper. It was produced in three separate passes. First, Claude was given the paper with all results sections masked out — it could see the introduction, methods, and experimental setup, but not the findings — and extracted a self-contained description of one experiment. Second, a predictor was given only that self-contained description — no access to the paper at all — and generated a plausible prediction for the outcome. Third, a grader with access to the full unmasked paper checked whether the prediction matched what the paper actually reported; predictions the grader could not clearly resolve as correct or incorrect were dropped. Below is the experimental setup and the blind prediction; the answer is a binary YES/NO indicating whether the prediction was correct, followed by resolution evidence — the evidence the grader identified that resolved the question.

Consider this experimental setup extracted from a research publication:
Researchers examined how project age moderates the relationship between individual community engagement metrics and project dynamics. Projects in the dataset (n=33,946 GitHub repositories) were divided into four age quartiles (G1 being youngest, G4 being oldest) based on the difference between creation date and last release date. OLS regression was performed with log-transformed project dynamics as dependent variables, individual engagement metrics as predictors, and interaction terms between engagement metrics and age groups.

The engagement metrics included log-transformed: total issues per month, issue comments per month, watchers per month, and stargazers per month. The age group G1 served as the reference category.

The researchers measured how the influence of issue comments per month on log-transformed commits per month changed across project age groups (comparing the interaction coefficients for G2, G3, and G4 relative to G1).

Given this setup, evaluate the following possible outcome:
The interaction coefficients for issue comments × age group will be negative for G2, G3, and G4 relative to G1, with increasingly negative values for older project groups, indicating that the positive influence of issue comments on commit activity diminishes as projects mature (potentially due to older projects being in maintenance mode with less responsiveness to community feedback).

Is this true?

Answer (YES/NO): NO